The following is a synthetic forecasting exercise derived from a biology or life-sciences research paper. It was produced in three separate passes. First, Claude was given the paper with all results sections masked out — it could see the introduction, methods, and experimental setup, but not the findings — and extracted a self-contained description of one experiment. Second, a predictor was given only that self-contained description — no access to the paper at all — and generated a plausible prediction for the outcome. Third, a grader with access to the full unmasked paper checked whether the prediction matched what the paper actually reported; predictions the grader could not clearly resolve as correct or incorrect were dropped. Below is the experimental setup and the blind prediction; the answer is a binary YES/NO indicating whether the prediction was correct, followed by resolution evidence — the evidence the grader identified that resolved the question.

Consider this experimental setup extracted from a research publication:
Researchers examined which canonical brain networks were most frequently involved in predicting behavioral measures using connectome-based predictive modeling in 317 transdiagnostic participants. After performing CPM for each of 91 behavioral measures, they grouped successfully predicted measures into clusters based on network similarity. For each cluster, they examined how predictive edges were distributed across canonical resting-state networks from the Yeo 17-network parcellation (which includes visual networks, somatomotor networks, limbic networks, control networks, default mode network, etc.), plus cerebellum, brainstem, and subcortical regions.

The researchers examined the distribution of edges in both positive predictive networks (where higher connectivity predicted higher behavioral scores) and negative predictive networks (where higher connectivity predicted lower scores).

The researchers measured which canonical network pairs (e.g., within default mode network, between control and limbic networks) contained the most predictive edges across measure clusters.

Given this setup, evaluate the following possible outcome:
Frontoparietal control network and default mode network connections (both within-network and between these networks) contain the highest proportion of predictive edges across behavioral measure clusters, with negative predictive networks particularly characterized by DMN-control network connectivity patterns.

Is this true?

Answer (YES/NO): NO